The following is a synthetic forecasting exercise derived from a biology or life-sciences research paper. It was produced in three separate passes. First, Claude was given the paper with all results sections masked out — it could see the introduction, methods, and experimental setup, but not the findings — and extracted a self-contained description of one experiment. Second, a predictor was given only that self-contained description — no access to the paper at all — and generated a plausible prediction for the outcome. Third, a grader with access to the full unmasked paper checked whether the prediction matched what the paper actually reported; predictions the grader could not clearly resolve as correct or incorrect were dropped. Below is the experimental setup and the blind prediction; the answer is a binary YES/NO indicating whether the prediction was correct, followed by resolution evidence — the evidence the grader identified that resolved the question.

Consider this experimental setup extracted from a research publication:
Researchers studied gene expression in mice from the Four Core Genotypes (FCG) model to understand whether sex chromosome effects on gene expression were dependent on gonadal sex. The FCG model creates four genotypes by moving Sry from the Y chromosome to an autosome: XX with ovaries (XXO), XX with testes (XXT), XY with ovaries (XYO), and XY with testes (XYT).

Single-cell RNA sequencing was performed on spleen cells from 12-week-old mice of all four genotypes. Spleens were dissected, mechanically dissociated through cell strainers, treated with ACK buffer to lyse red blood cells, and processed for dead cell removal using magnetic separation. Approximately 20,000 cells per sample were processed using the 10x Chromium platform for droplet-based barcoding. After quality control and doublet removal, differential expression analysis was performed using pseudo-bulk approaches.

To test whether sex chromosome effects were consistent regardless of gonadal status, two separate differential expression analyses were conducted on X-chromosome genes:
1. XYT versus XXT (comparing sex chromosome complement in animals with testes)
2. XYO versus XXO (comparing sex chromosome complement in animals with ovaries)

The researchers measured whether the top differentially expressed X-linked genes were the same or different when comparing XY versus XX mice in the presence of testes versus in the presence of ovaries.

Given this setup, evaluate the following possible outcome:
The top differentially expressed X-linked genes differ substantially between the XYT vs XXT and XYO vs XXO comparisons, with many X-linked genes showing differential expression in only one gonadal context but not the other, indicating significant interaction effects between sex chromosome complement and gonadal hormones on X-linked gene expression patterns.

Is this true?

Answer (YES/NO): NO